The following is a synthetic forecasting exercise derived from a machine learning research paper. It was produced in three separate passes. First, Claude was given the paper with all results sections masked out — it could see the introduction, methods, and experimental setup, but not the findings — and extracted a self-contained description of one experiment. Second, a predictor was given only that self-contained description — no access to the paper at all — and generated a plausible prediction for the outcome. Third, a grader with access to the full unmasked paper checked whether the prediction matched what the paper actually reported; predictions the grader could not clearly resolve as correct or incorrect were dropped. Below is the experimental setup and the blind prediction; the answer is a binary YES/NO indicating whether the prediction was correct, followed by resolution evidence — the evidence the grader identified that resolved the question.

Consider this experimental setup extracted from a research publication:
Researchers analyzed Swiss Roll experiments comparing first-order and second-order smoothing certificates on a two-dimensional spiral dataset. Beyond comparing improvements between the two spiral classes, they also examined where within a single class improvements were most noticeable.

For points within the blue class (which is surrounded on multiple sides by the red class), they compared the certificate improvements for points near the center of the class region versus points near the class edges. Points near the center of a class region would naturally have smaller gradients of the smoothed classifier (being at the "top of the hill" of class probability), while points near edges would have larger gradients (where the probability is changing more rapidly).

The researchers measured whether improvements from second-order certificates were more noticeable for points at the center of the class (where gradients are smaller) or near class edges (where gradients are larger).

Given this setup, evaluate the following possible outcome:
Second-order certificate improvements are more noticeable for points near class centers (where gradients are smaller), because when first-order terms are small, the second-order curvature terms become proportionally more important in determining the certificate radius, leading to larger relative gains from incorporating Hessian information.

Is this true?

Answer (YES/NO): YES